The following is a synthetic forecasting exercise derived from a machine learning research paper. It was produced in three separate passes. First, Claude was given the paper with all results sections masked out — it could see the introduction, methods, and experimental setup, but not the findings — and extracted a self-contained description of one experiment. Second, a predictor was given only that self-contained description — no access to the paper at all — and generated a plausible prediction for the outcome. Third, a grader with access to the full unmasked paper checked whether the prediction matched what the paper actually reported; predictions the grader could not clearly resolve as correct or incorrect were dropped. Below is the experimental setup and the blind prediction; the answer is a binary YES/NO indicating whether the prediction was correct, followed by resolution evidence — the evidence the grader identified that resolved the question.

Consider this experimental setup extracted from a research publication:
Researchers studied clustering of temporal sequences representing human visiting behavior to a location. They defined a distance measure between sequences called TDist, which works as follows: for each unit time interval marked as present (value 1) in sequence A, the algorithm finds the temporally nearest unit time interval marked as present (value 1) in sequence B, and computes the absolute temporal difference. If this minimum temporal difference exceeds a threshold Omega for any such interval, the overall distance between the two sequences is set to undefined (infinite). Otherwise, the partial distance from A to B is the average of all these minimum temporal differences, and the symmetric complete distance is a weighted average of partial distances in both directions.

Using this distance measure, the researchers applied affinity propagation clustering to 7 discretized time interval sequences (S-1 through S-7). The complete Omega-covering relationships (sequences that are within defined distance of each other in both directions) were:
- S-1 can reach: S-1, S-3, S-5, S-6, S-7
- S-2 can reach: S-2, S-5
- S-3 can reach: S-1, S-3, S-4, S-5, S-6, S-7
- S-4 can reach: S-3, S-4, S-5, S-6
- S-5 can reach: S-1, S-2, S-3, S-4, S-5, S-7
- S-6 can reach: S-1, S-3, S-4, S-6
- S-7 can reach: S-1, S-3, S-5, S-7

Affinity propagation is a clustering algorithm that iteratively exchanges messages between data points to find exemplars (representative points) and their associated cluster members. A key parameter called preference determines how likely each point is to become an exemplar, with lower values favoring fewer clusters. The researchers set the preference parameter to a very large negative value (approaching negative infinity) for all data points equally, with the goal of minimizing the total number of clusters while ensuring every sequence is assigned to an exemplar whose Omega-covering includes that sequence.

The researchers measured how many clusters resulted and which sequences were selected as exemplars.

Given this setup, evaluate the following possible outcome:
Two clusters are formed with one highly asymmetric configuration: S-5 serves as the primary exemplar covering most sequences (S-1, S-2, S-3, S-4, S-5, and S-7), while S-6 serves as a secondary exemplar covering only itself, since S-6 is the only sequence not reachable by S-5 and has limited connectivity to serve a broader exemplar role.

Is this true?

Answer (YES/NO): NO